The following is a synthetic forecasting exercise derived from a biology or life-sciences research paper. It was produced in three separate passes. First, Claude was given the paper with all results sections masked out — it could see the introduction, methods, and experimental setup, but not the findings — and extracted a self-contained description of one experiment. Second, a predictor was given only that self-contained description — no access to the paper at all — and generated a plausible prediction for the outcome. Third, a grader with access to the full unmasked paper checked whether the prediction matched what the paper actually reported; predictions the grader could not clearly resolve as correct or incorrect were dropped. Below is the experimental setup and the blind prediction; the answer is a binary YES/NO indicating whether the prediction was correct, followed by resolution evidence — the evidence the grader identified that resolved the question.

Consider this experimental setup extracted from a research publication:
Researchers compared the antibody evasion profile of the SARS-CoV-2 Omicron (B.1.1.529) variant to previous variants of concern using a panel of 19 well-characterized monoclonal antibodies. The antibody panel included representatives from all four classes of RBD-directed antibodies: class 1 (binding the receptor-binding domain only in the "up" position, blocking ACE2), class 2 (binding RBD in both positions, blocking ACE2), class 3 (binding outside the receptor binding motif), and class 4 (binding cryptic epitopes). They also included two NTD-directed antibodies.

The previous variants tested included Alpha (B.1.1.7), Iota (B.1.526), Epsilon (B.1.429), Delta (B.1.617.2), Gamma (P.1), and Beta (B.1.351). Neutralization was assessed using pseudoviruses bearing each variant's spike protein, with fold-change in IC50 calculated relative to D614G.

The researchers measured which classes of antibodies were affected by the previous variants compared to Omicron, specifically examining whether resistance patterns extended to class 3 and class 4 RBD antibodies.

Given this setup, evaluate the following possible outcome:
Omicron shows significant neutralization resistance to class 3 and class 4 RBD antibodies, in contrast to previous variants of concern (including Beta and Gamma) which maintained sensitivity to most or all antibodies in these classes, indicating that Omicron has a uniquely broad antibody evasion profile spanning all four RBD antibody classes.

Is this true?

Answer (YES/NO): YES